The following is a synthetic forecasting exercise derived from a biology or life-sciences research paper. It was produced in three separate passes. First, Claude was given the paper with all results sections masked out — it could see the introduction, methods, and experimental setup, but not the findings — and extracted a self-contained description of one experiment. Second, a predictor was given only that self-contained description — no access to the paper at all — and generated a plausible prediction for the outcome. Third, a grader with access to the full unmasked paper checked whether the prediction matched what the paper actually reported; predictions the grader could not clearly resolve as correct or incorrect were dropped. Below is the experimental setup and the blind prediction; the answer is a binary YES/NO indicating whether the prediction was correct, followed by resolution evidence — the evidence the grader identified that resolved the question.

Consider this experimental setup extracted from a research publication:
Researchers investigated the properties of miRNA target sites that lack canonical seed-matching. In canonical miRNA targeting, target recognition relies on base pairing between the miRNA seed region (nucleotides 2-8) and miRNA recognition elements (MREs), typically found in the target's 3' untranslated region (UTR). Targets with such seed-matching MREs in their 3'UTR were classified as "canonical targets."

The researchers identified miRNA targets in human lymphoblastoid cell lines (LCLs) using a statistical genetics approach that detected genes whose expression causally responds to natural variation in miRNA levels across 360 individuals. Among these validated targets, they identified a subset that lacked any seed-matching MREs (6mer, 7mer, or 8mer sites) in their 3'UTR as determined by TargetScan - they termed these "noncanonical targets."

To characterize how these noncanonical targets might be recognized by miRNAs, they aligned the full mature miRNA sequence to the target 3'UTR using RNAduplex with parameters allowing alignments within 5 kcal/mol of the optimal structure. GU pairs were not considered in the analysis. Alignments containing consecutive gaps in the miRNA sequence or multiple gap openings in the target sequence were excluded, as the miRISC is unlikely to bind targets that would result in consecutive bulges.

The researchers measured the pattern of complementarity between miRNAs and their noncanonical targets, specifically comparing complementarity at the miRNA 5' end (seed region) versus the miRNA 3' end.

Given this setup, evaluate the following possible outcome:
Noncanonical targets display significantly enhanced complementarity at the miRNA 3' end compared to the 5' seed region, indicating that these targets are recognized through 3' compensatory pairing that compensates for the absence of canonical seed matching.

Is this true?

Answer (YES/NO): YES